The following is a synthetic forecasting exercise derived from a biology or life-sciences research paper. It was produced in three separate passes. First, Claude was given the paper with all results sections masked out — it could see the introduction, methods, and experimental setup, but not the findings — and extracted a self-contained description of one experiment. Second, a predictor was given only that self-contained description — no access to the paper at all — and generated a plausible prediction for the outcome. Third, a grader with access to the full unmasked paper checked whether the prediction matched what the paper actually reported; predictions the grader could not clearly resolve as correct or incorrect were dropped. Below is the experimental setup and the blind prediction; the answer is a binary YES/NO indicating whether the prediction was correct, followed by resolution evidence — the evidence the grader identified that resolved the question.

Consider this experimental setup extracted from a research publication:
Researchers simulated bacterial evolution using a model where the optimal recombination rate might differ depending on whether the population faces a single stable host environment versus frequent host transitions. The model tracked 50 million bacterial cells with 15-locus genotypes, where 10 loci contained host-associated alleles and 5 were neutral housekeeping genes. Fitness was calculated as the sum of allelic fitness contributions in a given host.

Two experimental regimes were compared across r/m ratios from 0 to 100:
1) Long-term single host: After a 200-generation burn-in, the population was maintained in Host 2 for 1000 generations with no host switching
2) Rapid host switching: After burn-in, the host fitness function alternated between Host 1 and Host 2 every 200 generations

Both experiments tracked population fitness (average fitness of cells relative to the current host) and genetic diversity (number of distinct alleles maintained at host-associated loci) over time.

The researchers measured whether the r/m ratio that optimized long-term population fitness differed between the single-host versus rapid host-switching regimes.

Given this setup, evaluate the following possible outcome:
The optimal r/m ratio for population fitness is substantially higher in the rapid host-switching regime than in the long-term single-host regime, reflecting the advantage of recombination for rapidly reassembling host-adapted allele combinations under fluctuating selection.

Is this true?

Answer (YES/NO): NO